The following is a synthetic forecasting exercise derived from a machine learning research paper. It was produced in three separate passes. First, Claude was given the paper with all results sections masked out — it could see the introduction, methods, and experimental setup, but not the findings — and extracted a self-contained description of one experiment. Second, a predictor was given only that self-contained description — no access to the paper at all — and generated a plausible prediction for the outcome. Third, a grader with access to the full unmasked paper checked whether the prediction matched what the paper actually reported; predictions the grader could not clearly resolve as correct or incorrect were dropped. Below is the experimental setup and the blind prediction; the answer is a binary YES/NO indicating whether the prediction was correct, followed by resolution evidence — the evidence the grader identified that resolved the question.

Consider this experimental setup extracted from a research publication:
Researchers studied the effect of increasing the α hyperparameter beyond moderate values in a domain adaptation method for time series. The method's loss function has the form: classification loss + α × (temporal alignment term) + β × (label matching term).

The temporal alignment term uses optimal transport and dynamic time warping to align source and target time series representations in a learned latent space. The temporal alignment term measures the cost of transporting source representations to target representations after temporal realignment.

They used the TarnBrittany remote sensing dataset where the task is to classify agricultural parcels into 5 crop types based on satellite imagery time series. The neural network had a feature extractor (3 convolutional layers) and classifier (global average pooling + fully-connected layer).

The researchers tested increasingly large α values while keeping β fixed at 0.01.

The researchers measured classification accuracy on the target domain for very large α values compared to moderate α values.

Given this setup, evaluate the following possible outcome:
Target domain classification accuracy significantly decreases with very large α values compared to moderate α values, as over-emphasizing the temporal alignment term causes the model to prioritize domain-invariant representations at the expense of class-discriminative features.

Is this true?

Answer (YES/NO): YES